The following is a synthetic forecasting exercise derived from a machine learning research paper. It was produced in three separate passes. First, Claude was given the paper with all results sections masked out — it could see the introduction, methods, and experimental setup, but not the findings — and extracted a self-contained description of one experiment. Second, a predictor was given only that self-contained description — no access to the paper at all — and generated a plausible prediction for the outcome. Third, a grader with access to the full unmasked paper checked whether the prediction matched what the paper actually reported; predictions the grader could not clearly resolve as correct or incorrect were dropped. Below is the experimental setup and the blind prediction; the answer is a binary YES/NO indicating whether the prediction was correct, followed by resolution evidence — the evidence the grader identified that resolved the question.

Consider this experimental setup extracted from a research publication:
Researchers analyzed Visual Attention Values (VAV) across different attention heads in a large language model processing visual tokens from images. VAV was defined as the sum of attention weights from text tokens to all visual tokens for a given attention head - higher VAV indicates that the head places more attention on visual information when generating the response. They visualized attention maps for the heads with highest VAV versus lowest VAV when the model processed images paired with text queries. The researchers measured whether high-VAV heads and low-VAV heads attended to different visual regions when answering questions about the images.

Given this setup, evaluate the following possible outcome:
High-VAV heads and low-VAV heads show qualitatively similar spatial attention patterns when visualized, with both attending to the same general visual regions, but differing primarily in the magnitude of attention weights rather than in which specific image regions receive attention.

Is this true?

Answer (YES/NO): NO